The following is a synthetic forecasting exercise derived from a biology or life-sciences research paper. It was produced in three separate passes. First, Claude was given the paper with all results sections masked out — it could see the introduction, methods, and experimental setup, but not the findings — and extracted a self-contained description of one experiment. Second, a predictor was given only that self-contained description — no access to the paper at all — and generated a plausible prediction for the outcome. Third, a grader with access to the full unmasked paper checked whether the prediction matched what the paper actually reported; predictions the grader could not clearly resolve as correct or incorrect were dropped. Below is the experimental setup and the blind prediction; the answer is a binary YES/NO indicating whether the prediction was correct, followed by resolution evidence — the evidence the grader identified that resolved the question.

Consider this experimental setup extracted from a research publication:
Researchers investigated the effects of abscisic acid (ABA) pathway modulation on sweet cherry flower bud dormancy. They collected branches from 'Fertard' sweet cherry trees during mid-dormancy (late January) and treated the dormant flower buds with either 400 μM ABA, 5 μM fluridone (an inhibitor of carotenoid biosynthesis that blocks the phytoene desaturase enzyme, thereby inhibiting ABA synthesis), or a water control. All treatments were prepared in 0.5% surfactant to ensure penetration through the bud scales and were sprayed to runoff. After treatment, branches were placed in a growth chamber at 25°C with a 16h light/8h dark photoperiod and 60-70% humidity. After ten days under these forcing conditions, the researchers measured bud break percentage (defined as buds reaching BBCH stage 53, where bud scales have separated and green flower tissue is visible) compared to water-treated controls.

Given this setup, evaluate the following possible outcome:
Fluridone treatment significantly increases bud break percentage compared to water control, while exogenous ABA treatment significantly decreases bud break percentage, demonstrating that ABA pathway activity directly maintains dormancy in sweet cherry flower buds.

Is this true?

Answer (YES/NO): NO